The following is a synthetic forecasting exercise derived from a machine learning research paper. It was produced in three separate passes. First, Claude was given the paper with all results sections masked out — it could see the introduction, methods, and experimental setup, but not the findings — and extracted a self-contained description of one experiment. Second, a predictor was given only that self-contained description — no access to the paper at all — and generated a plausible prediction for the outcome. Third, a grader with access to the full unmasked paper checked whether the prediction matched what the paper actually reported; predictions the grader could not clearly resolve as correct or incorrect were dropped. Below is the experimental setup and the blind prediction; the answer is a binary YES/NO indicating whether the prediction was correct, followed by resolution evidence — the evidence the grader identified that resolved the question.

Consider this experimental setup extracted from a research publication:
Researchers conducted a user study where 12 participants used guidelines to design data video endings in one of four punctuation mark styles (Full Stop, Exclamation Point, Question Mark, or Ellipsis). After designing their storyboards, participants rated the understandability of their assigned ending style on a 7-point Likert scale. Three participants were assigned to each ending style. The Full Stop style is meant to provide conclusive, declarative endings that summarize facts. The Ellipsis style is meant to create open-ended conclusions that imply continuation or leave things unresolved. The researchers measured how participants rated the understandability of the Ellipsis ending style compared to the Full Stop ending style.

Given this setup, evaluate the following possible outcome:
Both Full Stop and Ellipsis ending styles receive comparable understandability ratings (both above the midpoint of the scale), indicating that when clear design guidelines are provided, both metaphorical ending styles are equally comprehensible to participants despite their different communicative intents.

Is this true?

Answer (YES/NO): NO